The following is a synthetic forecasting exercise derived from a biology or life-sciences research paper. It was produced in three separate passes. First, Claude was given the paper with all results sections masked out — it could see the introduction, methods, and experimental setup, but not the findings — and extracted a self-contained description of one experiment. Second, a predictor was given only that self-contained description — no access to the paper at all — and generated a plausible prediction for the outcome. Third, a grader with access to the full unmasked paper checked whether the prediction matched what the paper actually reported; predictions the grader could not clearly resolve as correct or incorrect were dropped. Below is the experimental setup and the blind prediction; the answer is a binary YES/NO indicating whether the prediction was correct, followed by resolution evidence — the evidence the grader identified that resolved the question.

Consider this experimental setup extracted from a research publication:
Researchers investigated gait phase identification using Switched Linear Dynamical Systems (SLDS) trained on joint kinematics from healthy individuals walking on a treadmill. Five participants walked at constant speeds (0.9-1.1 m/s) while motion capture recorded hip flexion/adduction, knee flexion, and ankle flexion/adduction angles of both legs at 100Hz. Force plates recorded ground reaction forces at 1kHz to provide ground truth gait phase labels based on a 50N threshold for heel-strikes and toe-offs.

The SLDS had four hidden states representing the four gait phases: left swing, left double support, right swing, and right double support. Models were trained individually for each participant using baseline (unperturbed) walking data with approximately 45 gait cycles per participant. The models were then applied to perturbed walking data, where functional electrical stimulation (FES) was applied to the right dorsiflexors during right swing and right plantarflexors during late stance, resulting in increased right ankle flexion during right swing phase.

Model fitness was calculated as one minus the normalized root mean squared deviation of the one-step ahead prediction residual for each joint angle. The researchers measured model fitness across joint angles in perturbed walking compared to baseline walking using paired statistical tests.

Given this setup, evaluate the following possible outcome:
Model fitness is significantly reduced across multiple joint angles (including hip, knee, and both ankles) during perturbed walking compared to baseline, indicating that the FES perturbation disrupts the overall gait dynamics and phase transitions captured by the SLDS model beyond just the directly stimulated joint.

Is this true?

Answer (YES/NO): NO